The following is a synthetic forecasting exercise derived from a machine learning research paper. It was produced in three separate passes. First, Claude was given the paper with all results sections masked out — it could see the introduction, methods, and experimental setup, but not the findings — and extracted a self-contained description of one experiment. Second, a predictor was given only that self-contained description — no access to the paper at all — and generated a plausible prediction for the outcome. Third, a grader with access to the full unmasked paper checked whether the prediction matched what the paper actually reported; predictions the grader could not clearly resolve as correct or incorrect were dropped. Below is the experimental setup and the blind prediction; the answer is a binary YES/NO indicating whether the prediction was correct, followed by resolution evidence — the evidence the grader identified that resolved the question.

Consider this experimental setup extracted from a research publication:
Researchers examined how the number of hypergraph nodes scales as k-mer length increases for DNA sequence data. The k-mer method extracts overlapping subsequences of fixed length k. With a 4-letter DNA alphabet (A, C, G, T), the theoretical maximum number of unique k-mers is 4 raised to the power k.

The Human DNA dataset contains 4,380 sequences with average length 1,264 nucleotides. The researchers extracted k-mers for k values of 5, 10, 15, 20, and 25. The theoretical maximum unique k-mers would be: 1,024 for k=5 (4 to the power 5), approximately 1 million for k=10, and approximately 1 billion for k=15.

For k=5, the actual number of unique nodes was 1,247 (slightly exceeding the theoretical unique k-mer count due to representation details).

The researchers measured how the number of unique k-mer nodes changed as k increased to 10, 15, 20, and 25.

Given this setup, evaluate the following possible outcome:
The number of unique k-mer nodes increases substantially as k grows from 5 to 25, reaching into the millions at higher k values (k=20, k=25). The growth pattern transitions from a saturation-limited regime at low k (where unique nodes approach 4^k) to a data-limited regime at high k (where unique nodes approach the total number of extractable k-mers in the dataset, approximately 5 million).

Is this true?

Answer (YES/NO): NO